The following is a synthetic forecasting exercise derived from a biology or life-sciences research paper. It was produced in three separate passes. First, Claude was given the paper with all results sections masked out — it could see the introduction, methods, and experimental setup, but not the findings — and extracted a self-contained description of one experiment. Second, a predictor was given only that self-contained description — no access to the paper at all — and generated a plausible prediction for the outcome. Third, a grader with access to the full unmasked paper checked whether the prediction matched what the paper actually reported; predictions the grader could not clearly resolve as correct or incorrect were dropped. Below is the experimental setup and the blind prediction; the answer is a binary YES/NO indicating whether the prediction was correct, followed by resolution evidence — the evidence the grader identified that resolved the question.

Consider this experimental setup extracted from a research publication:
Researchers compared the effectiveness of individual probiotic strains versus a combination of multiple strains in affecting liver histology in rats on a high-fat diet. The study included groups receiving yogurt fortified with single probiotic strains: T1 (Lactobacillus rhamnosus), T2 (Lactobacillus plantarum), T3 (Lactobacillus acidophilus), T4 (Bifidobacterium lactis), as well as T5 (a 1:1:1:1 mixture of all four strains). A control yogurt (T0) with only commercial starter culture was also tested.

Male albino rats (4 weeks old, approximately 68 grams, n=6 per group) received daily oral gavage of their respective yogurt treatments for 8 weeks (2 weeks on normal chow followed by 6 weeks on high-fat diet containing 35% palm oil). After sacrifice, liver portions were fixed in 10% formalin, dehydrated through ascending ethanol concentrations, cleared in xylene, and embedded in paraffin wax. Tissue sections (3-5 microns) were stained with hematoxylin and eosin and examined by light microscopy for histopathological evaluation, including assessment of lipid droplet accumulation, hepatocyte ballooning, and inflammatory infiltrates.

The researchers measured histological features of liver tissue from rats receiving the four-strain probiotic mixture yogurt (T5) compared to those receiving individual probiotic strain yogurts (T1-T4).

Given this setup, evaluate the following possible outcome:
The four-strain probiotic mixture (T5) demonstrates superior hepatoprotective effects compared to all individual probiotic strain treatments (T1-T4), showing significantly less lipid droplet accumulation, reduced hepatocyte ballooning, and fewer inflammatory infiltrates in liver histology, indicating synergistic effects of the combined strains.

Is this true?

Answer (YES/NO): NO